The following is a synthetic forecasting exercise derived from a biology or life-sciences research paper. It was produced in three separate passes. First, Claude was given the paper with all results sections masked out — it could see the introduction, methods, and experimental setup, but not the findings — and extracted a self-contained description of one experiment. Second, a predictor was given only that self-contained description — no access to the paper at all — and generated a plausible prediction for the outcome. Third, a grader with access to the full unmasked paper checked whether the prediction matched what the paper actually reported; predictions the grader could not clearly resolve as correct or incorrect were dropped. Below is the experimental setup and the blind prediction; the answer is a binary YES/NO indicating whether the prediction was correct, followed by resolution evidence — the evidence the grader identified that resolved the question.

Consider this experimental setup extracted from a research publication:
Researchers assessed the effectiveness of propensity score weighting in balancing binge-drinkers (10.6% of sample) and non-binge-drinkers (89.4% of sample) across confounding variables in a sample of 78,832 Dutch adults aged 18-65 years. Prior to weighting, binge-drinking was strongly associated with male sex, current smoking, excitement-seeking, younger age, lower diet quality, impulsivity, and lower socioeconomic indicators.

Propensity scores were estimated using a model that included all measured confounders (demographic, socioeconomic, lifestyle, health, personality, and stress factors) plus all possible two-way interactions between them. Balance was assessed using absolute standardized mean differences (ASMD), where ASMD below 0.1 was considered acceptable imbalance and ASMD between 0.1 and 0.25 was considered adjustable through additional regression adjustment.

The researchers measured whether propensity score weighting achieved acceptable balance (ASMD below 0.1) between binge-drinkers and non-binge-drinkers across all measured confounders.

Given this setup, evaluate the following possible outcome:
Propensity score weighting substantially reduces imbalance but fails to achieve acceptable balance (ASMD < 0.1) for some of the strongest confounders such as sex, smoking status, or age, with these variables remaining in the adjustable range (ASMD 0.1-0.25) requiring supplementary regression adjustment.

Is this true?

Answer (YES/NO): NO